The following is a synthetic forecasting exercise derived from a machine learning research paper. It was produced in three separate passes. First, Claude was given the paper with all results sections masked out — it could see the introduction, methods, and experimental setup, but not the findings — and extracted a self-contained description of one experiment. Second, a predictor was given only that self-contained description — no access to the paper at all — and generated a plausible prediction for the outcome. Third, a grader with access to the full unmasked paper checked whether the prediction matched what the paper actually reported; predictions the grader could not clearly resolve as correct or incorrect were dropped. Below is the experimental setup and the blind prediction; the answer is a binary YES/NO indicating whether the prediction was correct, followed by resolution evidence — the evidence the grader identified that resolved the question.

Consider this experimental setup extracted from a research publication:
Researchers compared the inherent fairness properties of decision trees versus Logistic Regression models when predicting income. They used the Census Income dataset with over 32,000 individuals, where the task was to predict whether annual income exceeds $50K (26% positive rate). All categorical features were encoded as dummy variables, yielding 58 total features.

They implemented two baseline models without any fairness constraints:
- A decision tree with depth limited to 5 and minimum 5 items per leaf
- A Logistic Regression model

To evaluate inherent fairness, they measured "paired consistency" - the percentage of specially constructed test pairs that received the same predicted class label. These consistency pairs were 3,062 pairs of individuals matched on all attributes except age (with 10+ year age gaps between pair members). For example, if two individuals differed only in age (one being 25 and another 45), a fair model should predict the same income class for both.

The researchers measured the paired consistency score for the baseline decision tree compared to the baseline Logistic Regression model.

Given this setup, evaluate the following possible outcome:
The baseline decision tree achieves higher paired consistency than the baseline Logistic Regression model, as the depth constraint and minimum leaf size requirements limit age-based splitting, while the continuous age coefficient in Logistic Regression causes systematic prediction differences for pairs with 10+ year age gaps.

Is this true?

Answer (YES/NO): YES